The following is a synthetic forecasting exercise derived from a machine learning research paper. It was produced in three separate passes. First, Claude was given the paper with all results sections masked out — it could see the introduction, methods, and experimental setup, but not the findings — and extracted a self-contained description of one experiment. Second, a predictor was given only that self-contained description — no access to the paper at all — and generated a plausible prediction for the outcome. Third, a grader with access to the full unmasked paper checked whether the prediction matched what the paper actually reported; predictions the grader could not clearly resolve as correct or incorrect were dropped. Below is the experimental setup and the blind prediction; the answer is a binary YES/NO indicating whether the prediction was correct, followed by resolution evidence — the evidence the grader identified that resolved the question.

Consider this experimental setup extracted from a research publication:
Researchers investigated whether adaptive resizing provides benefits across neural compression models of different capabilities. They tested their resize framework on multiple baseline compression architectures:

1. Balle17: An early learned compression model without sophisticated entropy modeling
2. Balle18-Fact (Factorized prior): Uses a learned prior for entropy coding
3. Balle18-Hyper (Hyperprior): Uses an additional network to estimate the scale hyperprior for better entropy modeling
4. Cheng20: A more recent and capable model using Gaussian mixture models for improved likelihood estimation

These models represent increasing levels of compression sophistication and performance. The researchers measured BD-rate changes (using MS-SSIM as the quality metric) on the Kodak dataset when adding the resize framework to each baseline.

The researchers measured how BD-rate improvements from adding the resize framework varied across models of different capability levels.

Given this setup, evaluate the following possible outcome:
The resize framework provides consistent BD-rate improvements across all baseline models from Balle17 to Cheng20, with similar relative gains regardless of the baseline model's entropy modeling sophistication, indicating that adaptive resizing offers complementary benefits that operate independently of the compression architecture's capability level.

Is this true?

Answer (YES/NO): NO